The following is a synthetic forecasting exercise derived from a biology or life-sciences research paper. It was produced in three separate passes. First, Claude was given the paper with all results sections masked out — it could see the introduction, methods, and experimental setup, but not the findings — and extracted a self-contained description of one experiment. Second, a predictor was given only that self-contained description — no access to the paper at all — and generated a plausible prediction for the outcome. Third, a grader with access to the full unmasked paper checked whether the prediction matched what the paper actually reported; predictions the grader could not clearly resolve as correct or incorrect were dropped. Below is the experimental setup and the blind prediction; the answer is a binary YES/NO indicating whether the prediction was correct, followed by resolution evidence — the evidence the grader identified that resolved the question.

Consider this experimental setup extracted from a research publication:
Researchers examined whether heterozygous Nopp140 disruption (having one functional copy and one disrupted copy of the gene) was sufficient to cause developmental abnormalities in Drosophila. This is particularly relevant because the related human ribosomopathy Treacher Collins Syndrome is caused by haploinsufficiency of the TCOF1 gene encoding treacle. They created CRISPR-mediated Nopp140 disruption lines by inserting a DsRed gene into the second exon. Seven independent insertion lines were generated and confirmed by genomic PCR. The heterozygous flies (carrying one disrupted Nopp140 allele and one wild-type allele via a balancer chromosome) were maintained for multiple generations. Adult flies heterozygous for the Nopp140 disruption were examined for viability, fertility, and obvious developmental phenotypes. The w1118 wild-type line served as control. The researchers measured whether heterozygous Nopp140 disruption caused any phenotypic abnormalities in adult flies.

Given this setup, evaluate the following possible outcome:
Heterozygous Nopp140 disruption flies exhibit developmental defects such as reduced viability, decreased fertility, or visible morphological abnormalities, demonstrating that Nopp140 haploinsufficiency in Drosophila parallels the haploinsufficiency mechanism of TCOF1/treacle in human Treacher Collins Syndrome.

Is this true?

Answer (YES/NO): YES